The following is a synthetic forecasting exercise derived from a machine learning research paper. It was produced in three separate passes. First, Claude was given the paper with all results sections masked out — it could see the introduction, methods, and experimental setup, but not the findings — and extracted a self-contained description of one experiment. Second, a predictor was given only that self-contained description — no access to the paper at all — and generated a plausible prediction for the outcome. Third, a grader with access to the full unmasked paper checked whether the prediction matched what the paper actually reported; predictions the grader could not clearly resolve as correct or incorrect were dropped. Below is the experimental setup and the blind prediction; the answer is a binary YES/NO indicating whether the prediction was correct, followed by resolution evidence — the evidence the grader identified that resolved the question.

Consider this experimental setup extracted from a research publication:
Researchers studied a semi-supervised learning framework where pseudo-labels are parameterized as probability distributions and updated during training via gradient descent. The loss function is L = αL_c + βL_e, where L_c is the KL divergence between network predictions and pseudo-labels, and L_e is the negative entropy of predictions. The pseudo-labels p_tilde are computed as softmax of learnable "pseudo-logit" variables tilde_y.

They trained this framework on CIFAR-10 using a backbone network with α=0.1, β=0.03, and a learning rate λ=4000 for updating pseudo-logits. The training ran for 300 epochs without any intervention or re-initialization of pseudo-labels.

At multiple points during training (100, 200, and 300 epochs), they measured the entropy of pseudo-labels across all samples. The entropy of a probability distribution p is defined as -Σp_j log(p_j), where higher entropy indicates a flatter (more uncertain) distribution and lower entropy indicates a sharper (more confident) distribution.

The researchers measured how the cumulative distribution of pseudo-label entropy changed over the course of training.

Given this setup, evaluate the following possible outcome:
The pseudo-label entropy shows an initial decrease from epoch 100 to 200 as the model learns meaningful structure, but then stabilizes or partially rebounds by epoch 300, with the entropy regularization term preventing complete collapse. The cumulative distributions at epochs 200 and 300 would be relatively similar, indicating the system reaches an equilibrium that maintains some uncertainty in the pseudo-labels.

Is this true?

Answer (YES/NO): NO